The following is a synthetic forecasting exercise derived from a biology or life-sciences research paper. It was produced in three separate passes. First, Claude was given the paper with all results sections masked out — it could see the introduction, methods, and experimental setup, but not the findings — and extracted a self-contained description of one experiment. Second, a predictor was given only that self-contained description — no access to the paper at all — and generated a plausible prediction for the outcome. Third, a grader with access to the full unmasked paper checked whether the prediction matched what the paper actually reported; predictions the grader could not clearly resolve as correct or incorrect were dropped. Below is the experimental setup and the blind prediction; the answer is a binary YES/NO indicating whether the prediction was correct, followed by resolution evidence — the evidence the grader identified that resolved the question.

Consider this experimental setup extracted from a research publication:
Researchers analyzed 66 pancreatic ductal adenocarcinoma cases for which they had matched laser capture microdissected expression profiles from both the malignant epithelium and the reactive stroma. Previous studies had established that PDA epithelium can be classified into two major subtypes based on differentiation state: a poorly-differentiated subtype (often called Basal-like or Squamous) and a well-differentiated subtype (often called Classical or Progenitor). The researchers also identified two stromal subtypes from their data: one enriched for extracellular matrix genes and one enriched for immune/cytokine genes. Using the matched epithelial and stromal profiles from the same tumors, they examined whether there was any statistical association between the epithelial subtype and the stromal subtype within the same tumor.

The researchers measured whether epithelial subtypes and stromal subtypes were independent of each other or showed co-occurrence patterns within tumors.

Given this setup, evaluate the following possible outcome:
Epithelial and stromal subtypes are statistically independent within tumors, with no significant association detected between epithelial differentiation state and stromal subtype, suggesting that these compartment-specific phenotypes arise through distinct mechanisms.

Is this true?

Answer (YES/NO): NO